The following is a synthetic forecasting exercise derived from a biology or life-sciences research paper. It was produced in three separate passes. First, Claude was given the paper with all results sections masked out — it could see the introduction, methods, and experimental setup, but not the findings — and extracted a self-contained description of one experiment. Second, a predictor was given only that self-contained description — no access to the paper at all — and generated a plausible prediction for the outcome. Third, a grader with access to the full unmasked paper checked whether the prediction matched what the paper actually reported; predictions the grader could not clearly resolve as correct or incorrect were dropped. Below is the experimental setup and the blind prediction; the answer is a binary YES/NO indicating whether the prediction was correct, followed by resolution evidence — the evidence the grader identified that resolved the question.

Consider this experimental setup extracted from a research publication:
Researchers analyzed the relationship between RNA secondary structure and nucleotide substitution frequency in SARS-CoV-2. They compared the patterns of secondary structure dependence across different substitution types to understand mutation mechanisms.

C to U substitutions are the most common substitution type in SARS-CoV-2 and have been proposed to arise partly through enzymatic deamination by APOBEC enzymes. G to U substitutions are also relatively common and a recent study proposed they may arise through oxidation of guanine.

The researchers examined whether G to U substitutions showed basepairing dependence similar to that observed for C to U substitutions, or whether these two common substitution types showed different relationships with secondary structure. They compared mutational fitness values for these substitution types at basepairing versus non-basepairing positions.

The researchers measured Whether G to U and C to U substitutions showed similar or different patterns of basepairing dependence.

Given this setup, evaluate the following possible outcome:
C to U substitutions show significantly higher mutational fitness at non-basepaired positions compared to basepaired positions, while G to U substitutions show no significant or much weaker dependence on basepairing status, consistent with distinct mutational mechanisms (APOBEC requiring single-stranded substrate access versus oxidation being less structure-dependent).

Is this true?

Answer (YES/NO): NO